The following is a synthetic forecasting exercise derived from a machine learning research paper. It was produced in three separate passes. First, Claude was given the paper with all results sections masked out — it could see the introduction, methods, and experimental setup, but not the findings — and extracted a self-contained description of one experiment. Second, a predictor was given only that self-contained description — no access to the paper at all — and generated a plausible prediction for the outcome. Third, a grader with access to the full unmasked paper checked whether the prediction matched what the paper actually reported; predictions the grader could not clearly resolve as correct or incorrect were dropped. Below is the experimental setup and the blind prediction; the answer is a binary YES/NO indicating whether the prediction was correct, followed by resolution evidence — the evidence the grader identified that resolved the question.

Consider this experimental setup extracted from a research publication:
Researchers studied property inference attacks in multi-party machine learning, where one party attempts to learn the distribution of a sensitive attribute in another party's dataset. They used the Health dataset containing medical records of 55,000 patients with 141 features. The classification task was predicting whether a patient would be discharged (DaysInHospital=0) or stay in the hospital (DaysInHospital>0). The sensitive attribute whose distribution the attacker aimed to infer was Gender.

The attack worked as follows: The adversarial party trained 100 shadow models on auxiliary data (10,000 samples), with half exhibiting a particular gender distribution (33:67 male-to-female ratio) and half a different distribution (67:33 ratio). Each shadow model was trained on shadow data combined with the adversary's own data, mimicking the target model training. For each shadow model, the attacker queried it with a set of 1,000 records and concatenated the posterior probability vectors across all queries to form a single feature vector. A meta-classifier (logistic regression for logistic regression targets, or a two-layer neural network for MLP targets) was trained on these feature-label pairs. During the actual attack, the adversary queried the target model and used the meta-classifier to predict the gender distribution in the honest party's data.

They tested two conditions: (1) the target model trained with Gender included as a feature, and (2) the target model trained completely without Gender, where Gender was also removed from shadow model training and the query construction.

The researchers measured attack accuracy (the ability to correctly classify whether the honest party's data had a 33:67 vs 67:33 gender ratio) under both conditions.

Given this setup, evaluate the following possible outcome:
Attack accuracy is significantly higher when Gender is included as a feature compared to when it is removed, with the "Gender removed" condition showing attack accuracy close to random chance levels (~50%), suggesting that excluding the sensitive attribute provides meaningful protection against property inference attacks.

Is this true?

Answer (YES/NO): NO